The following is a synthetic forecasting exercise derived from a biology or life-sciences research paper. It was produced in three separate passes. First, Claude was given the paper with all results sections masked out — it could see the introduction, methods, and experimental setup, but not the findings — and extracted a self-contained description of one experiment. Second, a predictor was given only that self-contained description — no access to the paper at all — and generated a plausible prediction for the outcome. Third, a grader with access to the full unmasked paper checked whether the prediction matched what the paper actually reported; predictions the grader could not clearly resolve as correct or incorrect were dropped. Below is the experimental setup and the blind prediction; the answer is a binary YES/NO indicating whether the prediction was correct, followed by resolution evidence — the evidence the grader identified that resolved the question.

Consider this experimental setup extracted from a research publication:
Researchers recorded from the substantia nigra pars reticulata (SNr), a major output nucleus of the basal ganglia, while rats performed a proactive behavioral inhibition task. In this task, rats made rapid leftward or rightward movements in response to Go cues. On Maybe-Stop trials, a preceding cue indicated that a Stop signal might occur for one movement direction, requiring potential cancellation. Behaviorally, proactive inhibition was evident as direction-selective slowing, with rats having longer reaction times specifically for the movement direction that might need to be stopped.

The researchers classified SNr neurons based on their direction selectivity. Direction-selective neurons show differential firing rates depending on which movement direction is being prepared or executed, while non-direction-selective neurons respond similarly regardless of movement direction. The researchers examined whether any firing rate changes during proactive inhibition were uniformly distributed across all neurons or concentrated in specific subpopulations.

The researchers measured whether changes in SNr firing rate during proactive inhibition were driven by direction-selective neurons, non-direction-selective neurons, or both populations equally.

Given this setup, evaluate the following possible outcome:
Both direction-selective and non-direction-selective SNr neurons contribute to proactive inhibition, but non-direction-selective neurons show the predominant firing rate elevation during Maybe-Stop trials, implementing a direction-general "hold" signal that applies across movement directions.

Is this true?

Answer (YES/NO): NO